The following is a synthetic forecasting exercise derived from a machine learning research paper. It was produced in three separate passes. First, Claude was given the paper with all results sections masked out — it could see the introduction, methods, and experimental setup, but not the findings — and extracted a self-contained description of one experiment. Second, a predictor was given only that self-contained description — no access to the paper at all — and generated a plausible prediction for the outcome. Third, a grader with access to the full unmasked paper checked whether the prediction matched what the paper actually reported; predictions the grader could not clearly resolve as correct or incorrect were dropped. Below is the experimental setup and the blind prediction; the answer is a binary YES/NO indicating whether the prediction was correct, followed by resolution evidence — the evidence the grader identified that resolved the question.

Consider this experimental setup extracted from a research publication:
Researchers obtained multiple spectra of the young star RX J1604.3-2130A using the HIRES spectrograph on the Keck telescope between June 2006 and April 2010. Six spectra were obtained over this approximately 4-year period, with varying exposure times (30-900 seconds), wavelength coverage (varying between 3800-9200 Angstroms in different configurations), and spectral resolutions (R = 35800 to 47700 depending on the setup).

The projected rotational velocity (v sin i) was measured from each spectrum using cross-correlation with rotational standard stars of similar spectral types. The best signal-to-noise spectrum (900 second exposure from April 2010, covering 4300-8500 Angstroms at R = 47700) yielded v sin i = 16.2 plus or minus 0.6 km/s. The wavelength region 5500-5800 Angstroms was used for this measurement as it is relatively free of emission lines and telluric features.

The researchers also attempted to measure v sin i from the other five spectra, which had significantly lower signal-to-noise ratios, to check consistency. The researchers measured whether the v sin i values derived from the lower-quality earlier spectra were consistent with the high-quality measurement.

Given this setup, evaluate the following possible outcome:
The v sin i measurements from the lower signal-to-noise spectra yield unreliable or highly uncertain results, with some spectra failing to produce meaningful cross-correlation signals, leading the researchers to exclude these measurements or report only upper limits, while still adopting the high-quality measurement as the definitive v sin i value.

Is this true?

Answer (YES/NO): NO